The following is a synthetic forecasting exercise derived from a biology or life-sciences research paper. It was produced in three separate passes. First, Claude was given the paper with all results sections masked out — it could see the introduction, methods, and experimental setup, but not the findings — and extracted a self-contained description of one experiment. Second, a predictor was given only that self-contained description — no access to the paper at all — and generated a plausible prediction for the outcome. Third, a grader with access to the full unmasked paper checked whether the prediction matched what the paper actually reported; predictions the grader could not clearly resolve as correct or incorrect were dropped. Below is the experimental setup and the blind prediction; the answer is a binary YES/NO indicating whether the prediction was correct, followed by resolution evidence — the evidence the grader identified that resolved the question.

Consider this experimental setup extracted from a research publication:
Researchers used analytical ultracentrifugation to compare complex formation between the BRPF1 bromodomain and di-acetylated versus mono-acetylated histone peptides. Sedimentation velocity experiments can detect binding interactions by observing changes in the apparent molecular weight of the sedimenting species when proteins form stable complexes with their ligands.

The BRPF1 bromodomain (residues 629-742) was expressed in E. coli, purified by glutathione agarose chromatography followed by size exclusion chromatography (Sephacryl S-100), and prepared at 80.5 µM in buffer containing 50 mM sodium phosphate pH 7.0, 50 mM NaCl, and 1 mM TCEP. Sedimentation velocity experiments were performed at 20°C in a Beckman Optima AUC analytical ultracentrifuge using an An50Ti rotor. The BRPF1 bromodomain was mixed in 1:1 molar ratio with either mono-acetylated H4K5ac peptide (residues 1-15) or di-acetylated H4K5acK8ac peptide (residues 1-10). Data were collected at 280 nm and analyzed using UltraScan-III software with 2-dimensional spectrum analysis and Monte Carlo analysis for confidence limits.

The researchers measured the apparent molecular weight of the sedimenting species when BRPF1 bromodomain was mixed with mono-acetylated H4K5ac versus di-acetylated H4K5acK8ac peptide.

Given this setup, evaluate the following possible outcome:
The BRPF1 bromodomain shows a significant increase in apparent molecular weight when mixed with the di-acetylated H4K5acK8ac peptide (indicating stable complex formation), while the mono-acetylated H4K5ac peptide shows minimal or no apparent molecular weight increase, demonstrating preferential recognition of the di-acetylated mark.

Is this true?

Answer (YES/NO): NO